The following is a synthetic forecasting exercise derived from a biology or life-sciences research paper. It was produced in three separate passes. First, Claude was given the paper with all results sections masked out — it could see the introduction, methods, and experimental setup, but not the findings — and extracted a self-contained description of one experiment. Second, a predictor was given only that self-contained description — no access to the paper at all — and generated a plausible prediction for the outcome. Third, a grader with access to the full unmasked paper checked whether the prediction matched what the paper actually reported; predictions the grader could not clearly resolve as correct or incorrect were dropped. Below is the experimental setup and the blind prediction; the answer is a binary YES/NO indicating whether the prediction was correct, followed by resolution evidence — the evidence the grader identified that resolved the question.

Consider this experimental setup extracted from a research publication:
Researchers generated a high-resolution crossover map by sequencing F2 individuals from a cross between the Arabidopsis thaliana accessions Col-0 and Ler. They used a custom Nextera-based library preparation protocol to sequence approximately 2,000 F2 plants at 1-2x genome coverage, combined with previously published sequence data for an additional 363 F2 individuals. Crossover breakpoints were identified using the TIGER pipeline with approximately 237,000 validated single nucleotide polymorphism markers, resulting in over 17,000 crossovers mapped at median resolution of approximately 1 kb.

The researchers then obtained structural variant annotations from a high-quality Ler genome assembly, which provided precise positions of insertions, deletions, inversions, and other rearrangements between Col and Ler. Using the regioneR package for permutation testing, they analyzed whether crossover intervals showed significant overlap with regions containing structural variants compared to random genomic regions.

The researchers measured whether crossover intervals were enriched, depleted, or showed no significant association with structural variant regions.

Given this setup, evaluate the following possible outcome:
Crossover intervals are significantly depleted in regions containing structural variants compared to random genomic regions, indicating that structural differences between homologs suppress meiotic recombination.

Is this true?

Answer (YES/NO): YES